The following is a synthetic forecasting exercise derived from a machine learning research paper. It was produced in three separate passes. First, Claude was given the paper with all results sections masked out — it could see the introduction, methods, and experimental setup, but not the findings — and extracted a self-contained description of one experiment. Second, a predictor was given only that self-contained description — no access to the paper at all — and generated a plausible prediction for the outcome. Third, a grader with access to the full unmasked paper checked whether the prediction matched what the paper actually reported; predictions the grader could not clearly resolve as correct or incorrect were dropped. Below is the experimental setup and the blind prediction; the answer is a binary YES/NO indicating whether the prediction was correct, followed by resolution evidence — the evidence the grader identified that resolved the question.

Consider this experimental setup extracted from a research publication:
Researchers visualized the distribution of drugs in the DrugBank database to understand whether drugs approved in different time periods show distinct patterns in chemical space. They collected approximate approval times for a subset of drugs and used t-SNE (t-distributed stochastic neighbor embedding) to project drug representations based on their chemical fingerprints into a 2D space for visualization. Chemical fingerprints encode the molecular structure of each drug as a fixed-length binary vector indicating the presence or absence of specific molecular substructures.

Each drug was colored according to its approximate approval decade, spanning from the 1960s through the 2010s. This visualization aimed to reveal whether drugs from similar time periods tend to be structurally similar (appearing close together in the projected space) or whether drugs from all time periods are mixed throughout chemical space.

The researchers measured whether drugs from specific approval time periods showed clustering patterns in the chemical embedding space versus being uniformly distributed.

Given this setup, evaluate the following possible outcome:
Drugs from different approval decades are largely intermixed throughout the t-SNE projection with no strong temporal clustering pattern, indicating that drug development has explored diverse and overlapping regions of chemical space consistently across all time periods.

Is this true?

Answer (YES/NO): NO